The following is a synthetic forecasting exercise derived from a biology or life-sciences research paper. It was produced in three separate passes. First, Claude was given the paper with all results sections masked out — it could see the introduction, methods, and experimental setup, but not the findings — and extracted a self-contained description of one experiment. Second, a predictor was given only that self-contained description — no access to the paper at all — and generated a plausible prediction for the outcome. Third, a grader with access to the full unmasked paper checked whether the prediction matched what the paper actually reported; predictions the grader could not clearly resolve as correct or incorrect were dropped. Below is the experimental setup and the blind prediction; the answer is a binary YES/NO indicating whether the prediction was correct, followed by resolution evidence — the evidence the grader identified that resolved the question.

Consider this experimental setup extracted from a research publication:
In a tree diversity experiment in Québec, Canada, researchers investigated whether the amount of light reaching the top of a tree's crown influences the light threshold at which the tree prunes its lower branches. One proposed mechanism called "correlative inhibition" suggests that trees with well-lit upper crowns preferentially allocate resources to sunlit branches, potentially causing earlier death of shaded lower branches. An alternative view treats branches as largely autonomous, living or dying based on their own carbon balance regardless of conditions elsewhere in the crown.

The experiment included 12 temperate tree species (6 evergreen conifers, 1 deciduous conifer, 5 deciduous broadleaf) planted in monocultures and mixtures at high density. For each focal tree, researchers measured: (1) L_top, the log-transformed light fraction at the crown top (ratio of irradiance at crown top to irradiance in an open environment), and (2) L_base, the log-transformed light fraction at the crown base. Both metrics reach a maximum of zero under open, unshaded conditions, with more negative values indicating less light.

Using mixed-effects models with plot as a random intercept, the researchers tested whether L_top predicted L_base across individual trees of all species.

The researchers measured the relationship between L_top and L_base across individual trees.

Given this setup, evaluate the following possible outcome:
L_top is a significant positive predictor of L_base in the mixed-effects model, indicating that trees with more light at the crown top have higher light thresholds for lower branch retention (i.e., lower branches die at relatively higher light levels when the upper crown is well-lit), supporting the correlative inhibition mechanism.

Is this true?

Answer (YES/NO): YES